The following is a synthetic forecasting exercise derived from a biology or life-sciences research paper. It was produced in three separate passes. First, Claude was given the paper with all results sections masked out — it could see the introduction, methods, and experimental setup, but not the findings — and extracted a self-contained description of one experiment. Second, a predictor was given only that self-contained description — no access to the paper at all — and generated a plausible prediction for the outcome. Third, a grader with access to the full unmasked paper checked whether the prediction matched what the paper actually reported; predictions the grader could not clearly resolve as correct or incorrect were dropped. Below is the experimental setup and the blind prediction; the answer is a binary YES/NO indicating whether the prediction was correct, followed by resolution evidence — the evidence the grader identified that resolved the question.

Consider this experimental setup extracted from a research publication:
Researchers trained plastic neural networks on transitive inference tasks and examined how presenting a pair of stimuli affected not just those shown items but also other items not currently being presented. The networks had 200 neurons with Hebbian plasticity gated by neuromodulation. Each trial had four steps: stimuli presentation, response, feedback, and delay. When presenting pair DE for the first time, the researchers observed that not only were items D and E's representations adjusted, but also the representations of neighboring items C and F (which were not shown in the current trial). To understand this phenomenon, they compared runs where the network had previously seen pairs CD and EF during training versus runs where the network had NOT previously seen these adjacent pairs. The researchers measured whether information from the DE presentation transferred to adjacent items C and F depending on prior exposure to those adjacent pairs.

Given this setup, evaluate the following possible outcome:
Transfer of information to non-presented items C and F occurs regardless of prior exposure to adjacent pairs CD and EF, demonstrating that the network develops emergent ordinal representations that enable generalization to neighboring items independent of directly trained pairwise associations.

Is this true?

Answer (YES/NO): NO